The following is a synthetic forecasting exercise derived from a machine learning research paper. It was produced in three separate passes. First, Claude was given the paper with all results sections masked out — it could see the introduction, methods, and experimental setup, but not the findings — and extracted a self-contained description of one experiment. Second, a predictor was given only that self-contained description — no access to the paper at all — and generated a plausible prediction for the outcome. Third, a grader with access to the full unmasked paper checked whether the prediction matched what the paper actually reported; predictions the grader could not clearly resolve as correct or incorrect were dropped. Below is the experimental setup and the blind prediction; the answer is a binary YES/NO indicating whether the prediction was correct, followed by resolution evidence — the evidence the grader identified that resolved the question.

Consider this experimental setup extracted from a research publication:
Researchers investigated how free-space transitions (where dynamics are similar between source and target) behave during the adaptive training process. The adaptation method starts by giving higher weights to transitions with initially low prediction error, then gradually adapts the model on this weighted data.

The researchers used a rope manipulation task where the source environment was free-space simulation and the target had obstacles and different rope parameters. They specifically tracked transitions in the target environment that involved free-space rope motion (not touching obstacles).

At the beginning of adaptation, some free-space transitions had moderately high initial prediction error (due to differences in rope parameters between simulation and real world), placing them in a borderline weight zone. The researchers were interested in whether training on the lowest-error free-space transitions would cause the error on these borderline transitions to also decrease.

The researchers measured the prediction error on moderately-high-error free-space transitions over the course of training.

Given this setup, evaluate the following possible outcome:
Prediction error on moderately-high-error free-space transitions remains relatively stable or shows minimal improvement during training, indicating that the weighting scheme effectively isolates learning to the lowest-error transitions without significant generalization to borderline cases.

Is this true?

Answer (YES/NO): NO